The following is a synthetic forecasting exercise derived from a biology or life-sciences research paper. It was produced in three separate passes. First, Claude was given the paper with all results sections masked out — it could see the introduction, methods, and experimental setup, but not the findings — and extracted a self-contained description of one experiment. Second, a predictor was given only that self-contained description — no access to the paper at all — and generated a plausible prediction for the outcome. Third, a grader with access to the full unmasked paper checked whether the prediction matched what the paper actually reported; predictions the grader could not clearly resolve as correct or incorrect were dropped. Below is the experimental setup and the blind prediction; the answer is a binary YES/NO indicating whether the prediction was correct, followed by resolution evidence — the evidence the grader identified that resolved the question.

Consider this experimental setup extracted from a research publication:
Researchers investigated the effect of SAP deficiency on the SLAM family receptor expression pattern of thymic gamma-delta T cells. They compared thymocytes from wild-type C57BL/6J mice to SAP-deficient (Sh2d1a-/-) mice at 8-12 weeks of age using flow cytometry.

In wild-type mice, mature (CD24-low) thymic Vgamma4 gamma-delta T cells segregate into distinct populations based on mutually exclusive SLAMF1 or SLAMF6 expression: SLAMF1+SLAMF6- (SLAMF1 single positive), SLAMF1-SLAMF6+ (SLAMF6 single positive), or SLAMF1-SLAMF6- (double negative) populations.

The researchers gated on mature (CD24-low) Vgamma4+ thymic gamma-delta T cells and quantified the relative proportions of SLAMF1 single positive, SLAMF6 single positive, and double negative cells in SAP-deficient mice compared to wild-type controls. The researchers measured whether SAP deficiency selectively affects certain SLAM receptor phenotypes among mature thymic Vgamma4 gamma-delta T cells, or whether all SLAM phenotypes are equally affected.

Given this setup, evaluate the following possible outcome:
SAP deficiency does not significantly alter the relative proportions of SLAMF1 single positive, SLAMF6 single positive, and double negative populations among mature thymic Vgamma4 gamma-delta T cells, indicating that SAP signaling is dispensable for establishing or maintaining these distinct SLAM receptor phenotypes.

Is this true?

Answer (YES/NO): NO